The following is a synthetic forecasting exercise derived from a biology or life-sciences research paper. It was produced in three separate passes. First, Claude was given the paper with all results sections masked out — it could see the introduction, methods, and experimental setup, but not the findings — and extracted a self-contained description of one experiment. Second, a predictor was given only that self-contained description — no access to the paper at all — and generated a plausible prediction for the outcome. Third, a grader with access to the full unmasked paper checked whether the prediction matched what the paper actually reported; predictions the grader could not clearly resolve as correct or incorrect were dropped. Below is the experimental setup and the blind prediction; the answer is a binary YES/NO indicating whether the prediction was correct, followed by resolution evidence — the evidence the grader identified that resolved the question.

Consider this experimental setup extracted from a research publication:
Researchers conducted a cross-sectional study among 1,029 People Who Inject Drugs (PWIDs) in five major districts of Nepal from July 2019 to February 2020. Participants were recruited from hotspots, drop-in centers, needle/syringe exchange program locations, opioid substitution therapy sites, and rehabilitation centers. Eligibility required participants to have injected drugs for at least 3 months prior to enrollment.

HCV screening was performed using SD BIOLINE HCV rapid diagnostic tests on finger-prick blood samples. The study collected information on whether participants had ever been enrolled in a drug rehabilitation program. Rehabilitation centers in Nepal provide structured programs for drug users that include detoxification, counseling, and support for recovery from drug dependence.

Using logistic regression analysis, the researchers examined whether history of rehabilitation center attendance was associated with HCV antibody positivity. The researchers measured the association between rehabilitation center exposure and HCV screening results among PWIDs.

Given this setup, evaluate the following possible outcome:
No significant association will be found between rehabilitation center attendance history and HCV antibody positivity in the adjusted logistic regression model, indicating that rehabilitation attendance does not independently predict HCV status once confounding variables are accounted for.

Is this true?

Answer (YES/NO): NO